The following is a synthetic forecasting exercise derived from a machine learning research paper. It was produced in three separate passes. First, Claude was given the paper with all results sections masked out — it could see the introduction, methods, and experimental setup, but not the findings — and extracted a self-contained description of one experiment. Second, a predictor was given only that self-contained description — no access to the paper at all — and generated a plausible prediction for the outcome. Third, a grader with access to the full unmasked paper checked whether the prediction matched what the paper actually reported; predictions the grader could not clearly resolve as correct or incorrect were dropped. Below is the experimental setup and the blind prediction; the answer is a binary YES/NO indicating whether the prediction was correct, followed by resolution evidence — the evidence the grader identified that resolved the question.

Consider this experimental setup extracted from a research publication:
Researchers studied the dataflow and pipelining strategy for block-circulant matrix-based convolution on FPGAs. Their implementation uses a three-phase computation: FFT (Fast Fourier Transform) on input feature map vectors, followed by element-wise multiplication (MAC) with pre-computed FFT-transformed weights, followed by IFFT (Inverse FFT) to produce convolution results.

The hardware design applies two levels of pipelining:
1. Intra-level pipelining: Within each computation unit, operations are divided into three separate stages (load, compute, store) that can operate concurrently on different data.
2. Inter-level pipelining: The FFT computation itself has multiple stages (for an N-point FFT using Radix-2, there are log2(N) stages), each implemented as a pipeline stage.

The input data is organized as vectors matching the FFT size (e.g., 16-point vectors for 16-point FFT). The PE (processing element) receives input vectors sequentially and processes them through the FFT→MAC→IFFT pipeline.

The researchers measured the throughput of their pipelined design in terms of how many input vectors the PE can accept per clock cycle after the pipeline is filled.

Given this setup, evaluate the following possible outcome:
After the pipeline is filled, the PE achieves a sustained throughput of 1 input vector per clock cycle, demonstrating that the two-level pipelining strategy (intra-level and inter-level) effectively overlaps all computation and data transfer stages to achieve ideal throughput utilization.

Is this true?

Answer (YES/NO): YES